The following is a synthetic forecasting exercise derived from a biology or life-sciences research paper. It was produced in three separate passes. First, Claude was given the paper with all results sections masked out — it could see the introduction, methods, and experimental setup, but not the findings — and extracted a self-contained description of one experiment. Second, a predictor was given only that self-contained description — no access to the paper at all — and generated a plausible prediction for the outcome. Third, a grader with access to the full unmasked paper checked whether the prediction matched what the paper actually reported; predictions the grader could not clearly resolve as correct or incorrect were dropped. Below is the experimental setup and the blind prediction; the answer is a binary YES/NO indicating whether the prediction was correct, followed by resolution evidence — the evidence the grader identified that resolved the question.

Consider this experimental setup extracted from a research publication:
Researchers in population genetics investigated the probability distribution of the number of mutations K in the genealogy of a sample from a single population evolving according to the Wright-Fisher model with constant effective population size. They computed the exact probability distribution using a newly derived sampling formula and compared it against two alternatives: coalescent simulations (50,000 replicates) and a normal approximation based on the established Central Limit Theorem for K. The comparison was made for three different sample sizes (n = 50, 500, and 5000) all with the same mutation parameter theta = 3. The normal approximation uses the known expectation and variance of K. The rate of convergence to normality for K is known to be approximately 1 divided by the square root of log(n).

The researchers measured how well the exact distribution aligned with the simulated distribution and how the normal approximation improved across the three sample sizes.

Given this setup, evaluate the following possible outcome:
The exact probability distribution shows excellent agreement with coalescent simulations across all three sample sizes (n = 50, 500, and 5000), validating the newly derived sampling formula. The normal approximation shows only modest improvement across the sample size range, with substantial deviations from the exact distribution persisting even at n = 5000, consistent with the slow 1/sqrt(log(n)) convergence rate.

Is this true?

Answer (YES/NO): NO